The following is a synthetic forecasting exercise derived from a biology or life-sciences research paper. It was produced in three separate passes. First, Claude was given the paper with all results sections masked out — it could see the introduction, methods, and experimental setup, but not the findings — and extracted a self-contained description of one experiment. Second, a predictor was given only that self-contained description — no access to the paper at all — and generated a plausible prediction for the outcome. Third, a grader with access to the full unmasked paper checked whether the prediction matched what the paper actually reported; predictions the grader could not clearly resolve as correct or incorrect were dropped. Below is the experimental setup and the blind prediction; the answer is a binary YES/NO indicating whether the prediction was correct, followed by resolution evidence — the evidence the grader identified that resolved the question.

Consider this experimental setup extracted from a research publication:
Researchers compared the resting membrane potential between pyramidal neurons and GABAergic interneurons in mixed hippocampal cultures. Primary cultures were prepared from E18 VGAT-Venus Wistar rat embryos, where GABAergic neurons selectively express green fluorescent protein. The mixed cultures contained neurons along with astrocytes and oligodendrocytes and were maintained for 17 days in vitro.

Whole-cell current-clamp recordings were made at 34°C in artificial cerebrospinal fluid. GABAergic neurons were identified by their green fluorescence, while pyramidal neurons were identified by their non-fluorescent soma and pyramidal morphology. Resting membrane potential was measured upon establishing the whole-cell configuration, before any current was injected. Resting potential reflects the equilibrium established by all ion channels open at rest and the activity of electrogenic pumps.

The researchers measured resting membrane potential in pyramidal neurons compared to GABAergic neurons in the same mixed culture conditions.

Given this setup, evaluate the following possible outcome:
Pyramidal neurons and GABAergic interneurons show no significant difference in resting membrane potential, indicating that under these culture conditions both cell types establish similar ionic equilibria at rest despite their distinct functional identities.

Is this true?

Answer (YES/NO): NO